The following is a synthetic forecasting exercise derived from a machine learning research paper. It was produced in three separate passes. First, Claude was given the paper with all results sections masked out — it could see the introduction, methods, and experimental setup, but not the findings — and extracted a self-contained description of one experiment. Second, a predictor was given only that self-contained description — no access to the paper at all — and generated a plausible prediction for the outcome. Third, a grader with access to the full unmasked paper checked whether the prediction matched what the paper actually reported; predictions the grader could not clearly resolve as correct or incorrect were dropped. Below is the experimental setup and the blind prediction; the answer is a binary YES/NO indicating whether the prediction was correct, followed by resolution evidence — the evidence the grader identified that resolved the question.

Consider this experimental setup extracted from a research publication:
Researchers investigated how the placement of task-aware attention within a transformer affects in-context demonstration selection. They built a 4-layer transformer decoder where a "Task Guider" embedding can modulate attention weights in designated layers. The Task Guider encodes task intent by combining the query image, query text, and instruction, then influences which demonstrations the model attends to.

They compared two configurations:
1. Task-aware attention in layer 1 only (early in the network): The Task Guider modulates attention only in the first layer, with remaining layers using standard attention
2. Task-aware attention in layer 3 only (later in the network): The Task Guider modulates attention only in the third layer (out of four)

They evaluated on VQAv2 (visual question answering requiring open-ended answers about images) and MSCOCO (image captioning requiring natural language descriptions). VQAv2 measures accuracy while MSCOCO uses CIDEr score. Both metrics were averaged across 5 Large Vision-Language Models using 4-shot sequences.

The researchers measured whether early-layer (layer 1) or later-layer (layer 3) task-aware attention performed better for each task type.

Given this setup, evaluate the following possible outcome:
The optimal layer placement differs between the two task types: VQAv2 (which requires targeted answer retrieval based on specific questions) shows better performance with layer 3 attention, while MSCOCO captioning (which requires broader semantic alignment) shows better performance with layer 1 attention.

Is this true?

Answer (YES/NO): NO